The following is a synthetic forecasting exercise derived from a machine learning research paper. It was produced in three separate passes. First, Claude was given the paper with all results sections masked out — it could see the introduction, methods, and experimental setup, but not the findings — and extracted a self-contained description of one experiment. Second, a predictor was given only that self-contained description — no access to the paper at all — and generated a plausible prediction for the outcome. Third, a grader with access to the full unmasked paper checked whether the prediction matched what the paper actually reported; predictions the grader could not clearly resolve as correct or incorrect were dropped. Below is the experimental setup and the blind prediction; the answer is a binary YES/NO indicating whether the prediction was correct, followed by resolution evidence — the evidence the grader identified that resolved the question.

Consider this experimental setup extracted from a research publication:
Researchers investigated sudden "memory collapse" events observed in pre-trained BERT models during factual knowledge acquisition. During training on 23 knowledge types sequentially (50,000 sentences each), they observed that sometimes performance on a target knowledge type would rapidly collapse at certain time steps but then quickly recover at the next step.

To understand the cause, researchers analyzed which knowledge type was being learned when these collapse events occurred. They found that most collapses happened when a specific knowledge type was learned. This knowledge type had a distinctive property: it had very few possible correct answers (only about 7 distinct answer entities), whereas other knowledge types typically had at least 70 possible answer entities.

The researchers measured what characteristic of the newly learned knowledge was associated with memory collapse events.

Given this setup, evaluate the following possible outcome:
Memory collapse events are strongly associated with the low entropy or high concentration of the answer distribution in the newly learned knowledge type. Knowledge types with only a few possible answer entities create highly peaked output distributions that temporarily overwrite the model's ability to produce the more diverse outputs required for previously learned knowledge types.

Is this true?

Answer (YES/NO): YES